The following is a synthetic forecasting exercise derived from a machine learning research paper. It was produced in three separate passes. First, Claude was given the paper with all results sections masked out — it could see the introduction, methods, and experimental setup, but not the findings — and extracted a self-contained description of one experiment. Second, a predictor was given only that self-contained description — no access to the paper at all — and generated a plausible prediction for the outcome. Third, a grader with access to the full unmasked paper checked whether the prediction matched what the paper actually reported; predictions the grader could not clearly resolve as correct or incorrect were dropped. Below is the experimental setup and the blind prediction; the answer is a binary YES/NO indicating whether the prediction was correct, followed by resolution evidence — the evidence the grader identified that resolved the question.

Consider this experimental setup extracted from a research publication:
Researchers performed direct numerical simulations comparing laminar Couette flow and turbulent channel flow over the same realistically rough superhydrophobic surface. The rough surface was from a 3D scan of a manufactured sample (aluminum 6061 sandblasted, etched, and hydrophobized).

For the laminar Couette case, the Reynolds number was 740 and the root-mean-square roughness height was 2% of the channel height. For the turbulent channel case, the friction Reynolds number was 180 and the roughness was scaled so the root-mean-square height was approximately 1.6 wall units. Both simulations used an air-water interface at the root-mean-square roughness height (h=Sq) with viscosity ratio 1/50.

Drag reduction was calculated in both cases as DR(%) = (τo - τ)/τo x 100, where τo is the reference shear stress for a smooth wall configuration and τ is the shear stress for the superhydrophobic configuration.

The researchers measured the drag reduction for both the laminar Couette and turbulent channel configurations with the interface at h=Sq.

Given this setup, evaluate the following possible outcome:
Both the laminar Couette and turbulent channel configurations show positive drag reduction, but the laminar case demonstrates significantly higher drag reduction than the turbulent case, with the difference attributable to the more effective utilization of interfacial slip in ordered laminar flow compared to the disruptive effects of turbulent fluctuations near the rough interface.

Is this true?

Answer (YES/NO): YES